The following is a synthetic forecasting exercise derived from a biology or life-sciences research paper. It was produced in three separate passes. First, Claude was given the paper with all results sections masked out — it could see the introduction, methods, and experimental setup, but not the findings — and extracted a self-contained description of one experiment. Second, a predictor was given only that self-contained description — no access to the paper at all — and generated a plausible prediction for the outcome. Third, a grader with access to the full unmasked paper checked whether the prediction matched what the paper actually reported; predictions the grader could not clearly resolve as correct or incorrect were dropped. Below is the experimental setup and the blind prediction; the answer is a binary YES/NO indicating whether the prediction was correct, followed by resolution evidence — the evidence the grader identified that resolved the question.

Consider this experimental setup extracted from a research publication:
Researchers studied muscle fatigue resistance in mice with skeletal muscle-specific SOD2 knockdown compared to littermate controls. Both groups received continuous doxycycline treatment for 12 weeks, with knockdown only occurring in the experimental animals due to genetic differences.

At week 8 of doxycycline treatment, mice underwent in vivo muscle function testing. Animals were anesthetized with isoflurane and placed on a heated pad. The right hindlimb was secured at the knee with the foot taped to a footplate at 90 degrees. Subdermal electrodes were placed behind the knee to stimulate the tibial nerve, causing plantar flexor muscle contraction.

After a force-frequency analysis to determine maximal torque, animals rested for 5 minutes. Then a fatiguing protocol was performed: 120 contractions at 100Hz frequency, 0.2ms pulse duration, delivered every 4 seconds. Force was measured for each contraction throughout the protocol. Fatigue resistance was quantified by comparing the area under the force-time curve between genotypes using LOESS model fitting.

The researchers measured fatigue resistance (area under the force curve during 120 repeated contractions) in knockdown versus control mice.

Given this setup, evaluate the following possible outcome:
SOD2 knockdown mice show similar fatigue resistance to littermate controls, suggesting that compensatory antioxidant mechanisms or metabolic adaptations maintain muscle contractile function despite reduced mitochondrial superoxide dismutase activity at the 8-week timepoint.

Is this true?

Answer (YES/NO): NO